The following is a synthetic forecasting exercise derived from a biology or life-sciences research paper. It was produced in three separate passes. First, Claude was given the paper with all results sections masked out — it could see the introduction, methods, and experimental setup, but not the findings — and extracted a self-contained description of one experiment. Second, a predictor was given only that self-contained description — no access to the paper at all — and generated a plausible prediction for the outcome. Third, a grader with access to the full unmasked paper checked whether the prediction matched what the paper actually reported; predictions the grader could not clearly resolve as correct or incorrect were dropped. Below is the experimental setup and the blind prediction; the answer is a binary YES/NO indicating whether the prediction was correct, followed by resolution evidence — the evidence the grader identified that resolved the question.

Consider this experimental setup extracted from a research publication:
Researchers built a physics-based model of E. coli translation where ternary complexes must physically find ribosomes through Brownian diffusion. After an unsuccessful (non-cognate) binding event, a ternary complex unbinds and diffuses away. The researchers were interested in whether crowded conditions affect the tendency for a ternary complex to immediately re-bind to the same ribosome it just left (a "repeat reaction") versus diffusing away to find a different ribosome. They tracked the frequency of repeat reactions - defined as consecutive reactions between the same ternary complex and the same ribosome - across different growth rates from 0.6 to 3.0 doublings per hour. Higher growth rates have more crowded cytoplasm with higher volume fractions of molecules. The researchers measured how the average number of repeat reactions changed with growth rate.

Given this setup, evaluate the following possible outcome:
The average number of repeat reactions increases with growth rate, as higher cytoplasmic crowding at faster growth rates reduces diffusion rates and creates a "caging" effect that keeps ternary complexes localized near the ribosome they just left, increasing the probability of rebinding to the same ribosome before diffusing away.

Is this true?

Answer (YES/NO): NO